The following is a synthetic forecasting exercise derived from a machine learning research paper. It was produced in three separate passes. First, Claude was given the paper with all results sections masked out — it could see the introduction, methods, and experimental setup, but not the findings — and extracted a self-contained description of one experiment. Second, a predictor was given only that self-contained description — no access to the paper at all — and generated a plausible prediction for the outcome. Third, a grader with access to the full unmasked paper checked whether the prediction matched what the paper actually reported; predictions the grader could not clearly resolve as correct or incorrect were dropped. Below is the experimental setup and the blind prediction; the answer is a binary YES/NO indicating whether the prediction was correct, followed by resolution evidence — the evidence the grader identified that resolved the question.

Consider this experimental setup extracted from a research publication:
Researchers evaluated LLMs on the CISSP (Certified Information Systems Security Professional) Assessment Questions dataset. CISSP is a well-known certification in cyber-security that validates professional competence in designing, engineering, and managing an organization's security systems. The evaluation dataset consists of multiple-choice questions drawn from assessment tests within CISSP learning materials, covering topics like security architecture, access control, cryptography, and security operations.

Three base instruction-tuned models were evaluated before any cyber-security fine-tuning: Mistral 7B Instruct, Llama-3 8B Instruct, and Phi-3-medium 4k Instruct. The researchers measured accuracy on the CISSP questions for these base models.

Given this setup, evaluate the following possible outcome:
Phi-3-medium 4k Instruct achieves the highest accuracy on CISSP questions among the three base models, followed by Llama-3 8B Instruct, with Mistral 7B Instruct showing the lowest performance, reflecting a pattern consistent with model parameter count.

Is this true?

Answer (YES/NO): YES